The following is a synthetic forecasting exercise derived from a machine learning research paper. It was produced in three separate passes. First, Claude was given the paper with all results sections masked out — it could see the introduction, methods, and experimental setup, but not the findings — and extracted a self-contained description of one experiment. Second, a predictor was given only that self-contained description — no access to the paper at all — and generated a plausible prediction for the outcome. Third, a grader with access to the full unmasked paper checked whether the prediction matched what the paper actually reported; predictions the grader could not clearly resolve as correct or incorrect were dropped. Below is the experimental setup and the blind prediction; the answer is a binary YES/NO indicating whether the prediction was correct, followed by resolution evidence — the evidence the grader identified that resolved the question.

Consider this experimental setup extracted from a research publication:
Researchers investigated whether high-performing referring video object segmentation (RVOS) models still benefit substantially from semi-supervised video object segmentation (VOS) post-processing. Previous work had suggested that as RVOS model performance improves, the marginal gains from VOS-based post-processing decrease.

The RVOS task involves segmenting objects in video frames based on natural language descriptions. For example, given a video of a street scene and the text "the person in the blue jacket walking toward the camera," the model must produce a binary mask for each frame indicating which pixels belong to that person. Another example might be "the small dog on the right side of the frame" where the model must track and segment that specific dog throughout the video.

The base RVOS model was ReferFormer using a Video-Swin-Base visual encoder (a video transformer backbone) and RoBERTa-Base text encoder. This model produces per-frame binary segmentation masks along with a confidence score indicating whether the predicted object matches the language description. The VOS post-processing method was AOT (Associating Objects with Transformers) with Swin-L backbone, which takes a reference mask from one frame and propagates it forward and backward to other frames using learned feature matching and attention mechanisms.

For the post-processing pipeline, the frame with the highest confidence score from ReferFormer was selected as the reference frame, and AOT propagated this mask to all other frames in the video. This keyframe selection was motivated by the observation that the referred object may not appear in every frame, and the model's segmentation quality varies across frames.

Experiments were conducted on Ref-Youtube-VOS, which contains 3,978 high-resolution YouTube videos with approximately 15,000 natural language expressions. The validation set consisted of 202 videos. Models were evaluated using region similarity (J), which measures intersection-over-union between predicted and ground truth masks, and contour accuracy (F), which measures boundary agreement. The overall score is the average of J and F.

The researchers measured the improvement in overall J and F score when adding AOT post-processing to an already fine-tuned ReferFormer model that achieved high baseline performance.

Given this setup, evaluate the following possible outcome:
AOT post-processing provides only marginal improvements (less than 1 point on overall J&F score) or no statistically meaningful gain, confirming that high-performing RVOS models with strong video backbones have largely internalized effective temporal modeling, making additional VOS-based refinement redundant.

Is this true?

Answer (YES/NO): NO